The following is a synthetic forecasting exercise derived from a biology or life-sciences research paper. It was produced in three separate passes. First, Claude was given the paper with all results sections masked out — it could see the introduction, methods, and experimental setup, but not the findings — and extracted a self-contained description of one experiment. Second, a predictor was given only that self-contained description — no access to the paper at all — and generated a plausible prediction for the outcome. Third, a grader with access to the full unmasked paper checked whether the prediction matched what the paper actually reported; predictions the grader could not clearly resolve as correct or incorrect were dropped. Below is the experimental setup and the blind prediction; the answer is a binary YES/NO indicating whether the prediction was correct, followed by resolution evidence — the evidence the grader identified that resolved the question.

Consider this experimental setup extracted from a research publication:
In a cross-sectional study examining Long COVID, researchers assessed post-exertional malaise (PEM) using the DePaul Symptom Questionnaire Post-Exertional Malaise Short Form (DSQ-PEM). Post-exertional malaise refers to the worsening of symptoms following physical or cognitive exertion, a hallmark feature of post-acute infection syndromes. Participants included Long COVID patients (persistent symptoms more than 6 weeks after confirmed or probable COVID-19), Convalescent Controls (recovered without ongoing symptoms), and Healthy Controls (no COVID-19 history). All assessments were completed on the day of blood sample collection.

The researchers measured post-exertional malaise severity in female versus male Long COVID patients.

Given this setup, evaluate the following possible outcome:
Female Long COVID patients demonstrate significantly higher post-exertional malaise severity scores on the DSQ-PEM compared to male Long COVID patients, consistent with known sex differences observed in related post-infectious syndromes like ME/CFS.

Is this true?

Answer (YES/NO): NO